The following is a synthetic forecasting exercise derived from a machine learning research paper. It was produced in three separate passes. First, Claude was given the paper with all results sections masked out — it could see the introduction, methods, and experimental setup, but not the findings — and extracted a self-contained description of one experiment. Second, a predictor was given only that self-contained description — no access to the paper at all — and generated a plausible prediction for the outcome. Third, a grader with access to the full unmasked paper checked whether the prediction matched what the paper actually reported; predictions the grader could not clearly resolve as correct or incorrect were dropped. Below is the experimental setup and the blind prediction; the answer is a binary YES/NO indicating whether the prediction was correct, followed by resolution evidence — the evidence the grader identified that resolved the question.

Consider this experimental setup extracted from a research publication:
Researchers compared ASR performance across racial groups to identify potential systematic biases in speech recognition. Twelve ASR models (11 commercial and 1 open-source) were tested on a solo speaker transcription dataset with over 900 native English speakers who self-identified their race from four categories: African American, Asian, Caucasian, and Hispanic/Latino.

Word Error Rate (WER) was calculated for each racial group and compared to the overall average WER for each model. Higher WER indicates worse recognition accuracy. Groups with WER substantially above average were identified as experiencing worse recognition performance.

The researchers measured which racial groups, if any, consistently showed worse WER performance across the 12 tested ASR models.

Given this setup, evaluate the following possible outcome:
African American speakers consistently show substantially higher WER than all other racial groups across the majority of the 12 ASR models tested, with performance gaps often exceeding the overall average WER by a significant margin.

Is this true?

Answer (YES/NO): NO